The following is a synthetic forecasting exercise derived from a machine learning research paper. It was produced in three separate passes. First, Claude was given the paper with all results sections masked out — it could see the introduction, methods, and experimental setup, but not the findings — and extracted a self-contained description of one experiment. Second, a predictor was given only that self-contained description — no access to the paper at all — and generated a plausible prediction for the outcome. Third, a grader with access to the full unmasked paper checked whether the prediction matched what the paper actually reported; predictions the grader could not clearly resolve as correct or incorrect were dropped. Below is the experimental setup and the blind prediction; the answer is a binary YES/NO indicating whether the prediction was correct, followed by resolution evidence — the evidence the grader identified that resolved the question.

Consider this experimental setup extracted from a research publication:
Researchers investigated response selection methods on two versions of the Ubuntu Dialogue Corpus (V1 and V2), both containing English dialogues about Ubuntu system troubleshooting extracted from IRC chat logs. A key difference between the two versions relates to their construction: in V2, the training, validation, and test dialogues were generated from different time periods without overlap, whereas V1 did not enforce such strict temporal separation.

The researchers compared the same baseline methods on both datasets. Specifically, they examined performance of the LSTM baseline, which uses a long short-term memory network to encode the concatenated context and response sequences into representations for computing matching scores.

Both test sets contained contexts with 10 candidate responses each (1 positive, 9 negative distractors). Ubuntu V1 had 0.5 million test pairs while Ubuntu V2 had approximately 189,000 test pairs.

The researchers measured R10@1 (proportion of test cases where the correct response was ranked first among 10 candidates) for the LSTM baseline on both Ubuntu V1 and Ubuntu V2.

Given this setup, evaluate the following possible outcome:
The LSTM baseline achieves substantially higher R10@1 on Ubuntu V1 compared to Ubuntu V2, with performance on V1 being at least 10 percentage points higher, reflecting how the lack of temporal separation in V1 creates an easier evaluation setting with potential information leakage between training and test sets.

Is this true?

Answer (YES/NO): NO